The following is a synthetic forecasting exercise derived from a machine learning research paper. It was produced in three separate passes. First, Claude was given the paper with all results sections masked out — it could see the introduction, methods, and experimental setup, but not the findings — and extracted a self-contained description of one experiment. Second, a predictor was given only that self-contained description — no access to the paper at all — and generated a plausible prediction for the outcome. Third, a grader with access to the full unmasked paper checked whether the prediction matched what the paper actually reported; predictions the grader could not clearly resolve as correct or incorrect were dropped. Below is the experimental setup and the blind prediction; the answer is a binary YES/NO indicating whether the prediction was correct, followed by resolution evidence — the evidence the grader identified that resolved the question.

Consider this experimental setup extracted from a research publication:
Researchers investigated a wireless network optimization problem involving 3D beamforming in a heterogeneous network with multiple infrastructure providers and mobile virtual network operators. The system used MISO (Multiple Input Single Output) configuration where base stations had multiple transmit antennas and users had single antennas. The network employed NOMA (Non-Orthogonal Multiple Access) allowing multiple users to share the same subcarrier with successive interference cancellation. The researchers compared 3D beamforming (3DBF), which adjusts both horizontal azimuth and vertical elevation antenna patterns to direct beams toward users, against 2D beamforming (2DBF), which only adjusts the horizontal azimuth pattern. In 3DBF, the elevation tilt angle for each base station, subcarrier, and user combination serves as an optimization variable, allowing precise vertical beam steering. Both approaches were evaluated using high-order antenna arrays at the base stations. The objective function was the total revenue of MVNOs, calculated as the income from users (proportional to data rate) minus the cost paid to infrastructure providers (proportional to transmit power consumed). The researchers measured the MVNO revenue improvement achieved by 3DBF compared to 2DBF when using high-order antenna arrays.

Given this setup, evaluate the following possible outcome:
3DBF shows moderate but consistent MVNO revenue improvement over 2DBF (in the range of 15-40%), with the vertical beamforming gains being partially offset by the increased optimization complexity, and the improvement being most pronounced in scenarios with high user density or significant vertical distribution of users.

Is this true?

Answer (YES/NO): YES